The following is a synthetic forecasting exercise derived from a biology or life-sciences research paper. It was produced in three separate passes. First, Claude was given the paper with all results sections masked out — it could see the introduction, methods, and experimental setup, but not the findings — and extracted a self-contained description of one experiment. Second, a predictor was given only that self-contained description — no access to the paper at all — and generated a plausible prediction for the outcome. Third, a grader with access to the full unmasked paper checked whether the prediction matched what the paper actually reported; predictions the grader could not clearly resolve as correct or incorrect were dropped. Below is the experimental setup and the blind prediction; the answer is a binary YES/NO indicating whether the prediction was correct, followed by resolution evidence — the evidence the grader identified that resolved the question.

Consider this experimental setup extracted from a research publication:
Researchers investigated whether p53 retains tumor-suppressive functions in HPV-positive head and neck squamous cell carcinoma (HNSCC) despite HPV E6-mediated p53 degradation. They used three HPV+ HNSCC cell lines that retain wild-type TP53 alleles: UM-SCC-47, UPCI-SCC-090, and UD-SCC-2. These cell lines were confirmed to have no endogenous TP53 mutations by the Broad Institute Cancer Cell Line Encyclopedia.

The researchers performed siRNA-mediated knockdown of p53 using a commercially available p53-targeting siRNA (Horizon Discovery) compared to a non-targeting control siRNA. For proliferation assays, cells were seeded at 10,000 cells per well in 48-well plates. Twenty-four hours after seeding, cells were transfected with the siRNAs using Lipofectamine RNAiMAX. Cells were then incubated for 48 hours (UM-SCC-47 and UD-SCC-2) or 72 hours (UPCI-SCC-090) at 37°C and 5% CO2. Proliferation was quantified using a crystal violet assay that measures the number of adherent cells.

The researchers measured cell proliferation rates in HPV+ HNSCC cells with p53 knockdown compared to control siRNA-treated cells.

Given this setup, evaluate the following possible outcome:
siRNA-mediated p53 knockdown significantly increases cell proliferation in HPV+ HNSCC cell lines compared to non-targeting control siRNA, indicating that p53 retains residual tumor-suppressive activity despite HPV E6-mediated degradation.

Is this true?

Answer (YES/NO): YES